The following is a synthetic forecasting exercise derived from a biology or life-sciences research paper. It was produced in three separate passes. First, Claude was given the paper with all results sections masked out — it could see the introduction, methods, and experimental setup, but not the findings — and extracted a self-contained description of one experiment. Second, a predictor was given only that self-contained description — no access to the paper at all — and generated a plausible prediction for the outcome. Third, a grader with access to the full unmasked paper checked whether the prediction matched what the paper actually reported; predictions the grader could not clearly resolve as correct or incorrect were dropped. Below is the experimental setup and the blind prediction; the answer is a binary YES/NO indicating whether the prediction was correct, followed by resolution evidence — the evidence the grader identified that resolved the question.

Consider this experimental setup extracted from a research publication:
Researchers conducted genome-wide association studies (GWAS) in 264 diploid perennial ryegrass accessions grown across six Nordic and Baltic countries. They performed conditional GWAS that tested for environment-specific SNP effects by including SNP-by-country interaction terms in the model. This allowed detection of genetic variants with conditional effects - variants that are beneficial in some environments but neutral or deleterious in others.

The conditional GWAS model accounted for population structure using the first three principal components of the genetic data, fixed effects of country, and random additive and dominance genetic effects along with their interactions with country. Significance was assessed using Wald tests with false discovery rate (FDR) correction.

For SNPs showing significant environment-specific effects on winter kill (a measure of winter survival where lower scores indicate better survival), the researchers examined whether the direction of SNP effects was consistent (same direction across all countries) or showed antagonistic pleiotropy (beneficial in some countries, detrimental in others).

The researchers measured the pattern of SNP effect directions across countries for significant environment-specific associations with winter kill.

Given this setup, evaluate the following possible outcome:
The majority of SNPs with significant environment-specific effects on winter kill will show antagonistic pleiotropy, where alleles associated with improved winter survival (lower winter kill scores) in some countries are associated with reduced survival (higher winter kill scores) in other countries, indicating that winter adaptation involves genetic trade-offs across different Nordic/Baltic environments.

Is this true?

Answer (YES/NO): NO